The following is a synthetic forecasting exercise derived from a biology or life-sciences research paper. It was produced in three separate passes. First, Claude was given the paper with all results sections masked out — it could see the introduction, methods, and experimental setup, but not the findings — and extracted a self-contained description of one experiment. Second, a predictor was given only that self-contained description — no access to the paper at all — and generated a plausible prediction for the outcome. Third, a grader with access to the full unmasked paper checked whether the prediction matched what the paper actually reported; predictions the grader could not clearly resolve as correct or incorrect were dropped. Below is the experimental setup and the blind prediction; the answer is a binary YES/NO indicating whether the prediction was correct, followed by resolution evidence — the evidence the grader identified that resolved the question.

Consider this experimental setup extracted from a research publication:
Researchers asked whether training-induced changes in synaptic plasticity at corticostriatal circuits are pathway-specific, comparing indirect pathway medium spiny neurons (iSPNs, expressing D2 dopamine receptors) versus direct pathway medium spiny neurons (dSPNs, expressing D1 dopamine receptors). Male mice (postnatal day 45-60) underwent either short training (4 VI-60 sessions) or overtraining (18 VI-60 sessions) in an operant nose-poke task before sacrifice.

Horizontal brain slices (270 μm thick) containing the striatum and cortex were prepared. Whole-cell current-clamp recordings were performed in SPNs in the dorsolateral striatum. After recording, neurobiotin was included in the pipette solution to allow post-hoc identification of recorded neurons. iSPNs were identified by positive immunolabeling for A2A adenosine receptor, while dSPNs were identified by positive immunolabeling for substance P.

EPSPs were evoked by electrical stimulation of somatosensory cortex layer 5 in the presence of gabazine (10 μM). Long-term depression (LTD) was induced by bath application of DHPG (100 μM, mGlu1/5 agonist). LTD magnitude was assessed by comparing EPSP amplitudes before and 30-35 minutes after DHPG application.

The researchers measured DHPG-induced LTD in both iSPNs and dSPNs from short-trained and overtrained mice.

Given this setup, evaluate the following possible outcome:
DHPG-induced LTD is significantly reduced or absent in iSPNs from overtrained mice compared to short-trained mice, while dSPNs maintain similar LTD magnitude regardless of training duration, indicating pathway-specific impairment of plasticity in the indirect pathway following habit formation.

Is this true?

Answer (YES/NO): NO